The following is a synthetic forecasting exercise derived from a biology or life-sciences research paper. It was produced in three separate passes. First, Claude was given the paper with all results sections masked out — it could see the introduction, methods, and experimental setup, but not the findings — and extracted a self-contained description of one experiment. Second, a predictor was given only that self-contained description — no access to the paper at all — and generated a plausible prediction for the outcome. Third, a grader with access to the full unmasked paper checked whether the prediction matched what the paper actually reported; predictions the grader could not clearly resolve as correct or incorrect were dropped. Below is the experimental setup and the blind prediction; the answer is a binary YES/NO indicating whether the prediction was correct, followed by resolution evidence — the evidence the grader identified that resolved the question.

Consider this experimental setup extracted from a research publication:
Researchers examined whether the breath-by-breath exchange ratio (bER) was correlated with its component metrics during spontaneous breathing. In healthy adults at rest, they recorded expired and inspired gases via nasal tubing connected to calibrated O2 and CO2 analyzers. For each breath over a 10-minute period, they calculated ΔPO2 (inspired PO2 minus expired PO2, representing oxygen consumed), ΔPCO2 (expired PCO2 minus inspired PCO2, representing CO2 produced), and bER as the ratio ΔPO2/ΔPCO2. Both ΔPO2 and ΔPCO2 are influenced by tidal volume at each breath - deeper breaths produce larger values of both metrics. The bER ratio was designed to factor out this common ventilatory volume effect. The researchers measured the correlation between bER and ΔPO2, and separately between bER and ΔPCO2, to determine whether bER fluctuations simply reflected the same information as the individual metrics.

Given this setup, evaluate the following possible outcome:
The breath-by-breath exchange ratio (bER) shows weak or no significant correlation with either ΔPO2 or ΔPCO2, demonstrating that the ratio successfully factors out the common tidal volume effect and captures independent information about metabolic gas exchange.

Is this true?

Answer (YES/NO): NO